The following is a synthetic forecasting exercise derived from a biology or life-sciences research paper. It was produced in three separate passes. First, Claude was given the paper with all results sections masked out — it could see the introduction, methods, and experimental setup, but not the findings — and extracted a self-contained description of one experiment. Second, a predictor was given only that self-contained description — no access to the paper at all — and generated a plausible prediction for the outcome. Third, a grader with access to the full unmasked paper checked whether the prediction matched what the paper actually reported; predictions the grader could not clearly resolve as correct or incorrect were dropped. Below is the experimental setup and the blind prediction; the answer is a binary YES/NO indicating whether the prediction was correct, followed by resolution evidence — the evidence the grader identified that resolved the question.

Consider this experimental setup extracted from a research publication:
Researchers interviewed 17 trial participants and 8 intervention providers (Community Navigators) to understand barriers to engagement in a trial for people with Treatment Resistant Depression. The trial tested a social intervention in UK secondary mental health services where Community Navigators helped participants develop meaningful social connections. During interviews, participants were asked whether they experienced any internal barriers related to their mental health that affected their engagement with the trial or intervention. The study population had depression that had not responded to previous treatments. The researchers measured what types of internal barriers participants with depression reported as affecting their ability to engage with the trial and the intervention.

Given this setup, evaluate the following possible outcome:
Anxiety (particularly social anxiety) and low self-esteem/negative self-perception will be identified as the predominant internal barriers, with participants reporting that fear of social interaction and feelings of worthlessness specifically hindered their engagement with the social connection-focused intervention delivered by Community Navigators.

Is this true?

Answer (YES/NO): NO